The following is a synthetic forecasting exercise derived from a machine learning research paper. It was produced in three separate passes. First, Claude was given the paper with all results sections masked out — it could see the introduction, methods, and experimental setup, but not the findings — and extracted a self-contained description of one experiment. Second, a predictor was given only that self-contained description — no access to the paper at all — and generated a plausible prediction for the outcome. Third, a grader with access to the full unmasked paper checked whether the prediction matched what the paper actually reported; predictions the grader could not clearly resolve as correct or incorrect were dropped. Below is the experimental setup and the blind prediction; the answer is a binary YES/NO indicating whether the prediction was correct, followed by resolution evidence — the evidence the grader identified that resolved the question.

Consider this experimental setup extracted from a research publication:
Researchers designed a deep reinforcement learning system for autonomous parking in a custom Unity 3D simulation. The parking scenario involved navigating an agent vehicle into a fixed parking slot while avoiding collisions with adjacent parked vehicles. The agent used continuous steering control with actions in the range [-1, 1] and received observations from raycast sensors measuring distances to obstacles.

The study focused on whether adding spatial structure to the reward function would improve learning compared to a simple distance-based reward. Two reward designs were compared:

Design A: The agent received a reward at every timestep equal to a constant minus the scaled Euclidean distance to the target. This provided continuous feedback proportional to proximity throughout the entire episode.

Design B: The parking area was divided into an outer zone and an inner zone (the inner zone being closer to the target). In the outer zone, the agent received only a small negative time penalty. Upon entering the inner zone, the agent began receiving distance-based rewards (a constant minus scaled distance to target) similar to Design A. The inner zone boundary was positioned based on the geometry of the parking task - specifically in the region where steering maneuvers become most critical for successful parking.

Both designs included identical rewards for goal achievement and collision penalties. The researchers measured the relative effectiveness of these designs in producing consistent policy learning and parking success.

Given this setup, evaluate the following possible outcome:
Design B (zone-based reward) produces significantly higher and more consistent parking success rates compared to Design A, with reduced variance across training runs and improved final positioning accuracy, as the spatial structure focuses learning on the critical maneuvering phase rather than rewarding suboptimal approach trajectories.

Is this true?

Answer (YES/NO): YES